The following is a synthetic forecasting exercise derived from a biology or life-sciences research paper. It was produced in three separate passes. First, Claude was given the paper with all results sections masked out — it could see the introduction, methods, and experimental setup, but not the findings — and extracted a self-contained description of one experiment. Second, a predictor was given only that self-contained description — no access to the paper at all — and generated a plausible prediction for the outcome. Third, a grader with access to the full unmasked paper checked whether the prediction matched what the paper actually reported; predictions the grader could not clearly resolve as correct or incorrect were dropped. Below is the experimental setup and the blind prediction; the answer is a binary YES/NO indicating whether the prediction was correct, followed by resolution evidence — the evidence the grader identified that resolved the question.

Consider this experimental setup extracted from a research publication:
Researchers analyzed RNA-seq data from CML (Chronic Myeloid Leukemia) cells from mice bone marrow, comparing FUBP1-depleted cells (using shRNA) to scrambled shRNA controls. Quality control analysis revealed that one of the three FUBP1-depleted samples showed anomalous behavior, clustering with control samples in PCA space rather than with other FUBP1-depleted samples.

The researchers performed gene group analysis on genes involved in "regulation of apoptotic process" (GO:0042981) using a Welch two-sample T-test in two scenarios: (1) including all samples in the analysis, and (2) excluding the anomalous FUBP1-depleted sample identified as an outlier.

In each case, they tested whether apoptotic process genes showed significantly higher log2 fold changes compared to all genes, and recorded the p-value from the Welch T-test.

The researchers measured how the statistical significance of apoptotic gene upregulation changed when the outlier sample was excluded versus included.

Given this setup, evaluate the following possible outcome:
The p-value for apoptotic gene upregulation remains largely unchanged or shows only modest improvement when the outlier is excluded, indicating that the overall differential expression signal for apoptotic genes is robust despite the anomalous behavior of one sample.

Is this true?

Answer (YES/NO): NO